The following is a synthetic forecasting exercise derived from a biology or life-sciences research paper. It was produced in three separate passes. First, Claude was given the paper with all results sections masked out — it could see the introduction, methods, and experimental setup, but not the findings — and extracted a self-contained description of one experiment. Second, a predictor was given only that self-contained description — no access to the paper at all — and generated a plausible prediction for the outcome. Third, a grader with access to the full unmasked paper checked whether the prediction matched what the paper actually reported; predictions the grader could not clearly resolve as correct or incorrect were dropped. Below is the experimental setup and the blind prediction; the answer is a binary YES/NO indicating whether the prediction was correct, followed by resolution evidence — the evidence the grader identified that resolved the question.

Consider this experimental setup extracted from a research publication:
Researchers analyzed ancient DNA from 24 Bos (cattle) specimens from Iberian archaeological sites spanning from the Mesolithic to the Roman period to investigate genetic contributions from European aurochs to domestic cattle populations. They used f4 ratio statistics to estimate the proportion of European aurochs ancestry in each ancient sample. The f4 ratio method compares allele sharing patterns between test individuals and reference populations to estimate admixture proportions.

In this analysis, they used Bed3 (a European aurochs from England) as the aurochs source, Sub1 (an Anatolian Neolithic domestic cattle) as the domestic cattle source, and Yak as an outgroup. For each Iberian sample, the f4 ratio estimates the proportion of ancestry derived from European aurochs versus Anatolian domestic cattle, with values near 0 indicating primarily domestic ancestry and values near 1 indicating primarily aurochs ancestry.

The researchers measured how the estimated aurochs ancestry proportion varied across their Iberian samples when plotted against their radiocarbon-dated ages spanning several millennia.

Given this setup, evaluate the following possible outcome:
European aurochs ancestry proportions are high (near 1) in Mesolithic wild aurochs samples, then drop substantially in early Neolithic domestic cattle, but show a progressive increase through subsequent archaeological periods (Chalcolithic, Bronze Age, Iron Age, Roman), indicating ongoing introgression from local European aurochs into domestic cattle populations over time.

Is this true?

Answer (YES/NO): NO